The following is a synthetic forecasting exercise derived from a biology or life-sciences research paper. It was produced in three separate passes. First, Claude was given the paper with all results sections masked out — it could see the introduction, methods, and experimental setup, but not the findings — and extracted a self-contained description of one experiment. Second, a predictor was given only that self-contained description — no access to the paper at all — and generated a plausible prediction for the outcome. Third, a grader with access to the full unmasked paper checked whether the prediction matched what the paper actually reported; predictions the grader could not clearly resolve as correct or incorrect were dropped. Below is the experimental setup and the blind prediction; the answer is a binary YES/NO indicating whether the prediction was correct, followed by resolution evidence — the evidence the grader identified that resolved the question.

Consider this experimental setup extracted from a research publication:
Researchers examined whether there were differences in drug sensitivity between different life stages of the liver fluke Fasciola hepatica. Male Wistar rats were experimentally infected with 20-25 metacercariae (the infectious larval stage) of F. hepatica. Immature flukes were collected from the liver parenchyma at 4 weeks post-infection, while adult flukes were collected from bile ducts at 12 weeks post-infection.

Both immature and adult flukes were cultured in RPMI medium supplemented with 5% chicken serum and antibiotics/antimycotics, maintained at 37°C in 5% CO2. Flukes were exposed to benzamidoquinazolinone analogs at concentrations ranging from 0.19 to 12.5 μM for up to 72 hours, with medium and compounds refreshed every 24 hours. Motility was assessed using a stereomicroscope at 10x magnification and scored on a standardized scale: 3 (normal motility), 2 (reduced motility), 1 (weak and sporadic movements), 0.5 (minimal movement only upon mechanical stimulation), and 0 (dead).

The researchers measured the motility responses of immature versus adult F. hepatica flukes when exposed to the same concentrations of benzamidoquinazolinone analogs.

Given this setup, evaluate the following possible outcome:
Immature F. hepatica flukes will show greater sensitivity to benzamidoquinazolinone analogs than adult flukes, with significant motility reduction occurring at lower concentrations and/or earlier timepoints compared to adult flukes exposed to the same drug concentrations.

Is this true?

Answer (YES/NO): YES